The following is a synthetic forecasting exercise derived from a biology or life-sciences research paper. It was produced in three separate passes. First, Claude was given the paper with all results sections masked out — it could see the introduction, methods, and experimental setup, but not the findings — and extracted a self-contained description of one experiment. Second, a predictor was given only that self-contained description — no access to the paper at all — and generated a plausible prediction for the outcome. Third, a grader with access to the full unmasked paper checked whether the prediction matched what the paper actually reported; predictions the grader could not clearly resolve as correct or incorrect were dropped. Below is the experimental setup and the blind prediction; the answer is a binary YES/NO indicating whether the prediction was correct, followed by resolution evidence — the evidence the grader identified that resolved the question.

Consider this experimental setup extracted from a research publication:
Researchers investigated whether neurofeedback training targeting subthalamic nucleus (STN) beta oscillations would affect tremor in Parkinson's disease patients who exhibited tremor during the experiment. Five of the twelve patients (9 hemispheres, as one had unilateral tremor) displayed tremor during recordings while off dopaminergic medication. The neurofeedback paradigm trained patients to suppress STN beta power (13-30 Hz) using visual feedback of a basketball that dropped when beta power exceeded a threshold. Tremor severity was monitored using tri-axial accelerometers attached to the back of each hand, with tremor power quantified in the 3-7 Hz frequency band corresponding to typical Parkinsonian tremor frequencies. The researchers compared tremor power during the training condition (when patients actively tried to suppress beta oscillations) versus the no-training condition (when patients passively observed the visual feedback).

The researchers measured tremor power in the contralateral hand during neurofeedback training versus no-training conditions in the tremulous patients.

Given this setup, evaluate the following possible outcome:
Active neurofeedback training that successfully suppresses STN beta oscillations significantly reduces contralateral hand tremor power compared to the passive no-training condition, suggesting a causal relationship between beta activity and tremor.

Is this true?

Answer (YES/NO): NO